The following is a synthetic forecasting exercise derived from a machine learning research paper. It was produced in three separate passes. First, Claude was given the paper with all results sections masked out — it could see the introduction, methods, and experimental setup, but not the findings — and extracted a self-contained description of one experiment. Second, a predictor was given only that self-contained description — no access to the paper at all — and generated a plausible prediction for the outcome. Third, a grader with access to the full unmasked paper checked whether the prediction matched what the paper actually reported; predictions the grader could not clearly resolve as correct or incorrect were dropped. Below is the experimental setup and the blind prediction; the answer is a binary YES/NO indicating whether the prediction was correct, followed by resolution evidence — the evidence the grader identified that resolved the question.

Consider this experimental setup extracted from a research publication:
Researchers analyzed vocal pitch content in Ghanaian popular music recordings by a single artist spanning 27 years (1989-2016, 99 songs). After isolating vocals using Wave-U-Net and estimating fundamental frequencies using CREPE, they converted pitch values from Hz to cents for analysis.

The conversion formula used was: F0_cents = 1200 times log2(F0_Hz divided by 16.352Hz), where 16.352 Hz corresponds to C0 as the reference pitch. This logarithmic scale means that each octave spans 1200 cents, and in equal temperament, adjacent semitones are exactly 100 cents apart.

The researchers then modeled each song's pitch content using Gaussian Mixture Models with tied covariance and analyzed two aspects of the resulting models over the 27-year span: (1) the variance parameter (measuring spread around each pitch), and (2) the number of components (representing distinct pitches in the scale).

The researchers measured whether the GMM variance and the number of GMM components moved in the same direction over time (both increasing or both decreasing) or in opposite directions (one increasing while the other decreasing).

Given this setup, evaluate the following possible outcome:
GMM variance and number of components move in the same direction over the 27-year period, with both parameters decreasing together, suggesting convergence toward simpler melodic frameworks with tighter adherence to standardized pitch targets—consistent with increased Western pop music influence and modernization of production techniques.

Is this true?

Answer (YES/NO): NO